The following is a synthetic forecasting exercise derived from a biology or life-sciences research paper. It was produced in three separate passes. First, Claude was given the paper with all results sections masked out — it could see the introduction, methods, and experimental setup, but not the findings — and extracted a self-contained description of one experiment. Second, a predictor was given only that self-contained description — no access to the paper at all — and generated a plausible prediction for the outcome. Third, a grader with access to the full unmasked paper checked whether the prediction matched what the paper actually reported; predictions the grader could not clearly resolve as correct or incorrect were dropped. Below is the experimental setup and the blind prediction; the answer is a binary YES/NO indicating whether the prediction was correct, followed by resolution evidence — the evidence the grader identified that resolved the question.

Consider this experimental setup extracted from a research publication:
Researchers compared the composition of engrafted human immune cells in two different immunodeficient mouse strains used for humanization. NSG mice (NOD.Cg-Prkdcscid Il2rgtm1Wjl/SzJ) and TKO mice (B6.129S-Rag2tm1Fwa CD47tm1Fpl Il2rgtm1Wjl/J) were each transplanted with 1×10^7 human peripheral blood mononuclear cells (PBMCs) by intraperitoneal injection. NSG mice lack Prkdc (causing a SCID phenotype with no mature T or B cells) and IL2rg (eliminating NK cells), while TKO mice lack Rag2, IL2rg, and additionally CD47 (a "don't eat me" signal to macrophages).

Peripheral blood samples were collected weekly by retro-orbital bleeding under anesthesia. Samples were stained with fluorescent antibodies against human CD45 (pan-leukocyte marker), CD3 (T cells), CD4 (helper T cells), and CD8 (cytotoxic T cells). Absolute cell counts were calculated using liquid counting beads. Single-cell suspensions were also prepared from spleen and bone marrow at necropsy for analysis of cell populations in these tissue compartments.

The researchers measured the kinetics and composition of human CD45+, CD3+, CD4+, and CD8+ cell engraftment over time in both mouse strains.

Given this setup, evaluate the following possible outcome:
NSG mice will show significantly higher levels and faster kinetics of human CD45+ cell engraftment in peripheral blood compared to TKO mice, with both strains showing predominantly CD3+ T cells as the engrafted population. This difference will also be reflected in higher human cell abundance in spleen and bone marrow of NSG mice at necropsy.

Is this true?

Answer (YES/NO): NO